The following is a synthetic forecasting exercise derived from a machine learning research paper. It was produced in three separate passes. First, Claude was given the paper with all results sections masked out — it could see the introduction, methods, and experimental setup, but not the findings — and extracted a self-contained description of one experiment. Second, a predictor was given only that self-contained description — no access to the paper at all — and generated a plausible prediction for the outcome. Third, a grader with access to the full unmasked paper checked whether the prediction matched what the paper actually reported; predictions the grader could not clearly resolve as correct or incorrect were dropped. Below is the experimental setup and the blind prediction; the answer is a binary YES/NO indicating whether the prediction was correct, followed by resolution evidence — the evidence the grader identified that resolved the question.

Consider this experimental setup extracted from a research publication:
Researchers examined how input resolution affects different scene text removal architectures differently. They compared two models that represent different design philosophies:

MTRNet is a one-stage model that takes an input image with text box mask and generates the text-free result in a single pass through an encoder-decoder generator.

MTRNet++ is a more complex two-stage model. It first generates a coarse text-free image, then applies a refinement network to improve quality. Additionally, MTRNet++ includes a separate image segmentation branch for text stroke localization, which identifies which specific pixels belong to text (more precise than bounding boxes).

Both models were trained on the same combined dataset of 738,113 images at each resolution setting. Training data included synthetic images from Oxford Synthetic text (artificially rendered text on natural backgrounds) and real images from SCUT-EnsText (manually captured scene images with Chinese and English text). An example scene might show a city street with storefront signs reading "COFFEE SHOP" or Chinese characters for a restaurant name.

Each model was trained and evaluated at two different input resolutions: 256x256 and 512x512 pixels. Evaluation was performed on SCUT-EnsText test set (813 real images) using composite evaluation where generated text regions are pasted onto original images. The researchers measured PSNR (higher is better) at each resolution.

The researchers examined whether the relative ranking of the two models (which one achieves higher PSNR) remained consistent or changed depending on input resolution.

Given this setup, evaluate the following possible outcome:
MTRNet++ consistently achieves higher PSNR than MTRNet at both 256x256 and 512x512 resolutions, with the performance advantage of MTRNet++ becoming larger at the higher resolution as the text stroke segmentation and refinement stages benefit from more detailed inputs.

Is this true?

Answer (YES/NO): NO